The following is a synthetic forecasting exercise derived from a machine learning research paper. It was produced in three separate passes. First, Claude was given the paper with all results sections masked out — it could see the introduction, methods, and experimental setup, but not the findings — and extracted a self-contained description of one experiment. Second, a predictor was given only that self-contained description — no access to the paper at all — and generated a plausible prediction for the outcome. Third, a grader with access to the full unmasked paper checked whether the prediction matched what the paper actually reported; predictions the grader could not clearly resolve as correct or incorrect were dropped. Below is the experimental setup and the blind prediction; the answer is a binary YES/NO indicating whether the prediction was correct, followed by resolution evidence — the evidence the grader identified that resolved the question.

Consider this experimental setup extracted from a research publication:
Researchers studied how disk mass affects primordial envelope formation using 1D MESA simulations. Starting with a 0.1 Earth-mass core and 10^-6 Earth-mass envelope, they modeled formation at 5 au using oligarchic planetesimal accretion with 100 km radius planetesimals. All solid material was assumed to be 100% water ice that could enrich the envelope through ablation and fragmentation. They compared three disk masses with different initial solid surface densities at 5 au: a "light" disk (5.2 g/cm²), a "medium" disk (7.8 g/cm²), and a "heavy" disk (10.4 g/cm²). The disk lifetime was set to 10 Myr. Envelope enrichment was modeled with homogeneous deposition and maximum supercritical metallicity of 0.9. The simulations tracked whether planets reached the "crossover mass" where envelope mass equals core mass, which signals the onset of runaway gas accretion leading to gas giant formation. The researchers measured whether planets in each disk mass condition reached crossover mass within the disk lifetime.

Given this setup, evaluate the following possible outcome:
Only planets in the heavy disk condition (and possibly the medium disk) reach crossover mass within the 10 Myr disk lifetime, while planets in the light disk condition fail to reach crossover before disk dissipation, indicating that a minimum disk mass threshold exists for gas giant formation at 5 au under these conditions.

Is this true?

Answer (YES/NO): NO